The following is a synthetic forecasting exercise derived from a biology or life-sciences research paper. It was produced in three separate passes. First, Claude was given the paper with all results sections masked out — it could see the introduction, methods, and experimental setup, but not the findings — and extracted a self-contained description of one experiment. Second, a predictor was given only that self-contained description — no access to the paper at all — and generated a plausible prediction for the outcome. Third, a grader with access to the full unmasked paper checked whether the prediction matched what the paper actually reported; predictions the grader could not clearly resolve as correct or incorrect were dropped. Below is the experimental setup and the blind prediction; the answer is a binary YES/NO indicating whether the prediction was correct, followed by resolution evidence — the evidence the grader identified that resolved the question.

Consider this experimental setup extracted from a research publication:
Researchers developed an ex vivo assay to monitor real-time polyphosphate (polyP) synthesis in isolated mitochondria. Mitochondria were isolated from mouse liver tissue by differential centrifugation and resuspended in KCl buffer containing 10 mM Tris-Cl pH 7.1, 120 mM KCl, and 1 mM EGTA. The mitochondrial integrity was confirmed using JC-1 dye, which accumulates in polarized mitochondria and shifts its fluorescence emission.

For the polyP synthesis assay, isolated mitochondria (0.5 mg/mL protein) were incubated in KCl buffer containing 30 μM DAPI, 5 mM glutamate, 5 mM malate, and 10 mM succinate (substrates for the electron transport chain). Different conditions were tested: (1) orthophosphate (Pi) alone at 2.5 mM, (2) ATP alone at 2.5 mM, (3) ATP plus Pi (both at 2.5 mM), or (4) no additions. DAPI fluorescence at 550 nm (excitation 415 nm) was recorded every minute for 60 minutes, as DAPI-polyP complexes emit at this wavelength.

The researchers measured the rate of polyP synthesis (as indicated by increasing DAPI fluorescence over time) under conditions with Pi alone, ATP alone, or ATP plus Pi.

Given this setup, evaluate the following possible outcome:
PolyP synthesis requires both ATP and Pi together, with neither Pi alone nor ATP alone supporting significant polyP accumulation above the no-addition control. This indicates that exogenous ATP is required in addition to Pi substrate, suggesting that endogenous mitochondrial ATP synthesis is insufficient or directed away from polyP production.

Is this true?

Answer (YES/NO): NO